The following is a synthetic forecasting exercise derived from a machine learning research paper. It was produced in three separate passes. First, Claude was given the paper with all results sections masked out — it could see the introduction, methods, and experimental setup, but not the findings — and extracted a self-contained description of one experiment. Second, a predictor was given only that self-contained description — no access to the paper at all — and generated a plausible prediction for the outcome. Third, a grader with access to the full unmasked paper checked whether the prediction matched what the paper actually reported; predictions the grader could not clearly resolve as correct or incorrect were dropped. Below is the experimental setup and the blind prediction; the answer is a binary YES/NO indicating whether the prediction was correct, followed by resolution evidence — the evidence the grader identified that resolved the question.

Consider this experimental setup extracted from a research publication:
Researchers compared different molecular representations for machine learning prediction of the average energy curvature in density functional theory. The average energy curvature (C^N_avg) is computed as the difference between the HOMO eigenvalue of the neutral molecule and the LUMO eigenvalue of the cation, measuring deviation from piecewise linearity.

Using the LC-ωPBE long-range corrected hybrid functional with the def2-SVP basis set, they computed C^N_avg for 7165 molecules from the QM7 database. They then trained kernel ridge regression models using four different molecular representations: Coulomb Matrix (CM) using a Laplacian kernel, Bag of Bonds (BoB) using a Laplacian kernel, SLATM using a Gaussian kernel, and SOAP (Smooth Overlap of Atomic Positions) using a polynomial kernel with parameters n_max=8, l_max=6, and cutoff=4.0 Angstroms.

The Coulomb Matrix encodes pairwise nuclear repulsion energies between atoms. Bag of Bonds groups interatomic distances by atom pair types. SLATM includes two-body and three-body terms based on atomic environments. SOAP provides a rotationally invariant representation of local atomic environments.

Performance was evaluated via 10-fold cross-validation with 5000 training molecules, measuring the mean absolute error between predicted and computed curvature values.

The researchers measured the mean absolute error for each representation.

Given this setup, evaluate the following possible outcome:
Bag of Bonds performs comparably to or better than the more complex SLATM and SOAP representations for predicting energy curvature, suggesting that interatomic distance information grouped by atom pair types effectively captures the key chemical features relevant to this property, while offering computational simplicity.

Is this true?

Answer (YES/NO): NO